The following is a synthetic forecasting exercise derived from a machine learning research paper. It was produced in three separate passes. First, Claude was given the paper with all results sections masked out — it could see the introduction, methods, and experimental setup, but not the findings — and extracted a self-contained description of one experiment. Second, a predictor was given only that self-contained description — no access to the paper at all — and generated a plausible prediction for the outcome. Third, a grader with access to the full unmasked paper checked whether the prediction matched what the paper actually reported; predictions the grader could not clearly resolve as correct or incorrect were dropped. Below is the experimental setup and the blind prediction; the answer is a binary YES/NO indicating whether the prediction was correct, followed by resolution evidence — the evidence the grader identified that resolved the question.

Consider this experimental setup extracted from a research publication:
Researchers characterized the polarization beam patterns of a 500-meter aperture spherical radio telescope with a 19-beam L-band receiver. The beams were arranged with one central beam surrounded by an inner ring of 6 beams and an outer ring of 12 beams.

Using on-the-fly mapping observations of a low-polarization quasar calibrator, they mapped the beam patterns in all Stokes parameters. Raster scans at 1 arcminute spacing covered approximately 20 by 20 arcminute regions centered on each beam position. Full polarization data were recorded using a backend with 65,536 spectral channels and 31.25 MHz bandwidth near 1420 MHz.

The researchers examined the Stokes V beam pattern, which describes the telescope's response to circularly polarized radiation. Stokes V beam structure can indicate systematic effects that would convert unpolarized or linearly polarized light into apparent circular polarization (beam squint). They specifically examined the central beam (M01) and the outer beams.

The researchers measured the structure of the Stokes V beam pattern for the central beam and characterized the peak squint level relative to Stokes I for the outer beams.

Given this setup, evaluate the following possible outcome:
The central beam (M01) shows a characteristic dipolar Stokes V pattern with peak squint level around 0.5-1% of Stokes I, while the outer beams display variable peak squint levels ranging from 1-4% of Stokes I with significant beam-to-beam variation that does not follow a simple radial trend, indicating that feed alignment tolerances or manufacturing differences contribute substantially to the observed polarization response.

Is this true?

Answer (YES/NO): NO